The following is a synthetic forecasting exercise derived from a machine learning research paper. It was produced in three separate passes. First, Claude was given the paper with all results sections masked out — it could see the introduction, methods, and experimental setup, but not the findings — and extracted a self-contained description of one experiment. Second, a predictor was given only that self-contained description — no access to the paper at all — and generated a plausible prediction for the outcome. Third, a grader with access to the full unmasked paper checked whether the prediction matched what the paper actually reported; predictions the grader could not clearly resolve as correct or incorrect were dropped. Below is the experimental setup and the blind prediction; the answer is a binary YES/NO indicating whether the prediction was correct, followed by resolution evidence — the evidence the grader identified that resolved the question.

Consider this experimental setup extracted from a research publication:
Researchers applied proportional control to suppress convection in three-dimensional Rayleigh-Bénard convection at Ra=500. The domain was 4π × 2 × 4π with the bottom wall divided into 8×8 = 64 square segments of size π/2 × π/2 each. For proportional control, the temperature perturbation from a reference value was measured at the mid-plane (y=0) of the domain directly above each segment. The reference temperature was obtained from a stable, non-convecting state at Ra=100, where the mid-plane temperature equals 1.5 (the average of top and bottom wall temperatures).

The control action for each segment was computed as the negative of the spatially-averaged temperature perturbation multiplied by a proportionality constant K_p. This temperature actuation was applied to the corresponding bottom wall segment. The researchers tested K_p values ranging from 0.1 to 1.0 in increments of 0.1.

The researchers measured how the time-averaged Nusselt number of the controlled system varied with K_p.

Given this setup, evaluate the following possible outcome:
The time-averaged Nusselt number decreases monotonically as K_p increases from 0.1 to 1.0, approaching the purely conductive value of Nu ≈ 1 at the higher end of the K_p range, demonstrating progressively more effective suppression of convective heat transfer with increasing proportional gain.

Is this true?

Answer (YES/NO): NO